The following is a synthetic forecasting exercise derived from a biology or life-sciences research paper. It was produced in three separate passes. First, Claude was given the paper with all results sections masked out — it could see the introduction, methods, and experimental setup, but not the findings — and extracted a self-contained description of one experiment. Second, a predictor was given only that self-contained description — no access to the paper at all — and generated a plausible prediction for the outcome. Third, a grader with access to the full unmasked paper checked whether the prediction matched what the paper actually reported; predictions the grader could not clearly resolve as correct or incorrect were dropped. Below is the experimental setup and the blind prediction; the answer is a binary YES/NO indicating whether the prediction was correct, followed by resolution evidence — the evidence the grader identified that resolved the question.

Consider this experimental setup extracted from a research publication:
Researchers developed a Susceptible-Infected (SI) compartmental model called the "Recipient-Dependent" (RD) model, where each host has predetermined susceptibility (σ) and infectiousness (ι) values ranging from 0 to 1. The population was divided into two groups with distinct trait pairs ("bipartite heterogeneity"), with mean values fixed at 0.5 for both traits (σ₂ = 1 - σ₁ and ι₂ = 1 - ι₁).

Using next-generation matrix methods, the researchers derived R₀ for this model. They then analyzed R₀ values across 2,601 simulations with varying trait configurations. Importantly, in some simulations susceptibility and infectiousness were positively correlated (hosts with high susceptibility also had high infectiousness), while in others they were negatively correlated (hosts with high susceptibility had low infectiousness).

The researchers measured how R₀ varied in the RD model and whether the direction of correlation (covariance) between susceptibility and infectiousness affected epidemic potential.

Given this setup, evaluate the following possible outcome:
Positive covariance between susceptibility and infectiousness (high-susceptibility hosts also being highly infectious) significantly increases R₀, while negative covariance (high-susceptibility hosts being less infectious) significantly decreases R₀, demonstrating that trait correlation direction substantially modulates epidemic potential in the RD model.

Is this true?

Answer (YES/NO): YES